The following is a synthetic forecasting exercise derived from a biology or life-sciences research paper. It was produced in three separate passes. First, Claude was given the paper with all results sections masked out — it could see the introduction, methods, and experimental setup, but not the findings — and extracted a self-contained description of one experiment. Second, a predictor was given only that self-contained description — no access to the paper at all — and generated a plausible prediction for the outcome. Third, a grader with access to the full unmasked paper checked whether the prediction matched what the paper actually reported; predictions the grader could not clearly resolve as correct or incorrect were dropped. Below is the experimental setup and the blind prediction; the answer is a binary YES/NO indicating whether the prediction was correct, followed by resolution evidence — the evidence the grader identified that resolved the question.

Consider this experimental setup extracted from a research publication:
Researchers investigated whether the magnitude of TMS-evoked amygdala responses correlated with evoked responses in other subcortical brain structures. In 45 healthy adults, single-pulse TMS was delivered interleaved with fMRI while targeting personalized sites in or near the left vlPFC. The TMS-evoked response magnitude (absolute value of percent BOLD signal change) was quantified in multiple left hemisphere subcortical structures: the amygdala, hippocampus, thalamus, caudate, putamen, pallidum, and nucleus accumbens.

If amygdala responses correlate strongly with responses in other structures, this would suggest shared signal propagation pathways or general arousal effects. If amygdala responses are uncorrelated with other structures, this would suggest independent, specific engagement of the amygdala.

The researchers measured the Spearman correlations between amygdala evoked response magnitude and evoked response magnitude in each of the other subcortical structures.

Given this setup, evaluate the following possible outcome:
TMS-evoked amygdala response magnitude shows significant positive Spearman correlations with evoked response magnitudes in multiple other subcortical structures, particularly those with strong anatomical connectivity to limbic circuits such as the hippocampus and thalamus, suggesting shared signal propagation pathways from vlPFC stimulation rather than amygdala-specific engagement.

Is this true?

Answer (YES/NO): NO